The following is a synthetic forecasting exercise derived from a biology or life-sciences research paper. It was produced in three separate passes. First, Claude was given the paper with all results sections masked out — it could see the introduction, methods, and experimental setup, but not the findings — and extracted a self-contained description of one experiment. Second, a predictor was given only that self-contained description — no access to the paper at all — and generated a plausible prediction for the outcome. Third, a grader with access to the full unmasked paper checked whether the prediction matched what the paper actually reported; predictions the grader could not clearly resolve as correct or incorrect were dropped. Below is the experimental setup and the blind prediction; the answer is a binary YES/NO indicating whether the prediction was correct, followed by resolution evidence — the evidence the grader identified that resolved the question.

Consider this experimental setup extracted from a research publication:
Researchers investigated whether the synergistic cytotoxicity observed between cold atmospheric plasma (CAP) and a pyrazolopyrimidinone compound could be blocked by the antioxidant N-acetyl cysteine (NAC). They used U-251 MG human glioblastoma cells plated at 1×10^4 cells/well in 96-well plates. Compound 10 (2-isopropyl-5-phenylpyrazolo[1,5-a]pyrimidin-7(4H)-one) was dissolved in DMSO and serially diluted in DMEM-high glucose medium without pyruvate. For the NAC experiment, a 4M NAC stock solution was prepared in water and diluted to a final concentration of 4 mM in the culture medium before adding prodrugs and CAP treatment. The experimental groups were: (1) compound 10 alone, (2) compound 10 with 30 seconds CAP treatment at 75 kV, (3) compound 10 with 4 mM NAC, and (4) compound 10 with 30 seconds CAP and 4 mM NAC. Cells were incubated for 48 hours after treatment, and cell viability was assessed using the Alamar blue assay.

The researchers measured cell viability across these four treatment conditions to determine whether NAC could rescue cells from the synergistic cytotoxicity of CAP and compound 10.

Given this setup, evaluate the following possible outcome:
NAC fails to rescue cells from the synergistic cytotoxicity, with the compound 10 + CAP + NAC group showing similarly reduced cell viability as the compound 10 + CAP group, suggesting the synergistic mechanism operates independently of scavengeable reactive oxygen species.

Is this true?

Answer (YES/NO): NO